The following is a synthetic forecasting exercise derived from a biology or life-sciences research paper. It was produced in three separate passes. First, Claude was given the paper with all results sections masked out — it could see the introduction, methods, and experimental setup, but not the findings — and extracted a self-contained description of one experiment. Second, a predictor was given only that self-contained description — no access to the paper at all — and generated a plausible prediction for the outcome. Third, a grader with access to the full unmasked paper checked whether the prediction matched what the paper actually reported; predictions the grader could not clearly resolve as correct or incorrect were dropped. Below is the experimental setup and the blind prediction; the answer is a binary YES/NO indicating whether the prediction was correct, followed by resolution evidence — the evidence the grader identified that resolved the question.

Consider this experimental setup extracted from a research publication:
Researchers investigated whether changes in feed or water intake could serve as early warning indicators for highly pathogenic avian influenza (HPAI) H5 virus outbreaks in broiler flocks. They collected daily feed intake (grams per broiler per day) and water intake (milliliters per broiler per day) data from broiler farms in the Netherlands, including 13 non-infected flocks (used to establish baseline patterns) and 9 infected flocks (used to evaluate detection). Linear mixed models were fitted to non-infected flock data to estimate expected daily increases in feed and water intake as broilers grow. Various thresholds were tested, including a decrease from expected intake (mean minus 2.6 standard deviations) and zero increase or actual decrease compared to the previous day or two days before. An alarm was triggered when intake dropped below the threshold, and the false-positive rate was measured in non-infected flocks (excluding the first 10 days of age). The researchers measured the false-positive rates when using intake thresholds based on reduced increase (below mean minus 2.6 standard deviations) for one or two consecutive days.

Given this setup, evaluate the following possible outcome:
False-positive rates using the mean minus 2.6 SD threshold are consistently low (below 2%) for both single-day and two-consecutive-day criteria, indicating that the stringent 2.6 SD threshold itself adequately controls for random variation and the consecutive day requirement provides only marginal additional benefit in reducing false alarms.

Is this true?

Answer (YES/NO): NO